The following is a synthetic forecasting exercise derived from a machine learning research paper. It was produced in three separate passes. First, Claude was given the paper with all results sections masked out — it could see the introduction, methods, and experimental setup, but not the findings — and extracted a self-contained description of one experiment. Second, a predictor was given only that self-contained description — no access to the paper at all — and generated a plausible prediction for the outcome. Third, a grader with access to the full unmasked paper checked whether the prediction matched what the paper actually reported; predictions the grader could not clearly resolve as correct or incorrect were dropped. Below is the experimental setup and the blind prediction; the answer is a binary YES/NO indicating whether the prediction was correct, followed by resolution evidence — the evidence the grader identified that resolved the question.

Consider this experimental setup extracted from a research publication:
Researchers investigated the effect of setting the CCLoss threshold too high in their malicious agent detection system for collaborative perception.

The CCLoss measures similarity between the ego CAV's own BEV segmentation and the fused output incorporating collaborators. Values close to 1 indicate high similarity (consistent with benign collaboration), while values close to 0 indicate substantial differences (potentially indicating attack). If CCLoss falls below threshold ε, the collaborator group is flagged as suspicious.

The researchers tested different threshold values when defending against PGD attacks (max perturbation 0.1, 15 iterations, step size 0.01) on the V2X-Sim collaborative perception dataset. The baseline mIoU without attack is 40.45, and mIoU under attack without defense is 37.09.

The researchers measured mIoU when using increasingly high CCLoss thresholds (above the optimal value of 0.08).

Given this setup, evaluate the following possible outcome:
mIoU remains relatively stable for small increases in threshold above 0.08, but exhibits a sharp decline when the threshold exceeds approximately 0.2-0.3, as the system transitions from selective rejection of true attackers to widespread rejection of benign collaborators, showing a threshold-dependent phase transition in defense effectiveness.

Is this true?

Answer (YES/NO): NO